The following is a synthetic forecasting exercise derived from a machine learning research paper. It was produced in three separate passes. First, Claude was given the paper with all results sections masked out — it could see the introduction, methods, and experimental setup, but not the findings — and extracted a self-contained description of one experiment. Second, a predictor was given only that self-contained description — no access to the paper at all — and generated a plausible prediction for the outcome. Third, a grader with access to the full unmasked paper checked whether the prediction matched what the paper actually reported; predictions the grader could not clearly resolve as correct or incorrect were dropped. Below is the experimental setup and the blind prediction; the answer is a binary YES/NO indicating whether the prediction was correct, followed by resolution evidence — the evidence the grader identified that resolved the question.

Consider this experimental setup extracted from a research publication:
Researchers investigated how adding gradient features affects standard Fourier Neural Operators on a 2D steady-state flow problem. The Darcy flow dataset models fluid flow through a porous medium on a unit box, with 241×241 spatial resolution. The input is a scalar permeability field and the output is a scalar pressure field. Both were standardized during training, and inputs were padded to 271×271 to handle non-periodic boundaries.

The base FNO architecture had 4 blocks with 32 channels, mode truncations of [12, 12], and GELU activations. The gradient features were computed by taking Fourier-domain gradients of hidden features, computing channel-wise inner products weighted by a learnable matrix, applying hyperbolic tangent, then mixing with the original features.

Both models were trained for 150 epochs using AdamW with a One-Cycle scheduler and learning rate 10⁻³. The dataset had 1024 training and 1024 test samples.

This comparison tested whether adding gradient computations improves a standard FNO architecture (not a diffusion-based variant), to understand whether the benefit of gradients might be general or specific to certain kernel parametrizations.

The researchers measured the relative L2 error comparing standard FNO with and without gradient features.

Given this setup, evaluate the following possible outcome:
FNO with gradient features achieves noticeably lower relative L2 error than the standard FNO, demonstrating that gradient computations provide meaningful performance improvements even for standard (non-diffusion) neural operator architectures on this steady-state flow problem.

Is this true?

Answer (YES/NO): NO